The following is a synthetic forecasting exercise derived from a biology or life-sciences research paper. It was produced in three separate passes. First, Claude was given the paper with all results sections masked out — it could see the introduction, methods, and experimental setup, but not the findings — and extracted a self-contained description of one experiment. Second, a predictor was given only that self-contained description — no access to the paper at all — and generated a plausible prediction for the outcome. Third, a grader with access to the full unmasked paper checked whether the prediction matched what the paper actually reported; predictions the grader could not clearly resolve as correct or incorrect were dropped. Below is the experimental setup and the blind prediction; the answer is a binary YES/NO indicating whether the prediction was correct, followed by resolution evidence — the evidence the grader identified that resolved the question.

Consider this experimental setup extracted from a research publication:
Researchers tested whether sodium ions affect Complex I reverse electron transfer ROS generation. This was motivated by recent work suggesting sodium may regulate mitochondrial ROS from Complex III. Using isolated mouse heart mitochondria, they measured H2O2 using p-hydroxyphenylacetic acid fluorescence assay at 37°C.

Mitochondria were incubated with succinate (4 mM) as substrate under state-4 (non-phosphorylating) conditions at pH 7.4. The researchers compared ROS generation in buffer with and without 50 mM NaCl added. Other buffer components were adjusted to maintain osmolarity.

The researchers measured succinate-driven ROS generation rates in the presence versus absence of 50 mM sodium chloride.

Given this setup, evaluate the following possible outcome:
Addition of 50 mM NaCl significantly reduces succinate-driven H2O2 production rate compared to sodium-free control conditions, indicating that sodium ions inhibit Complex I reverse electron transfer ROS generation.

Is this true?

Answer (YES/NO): NO